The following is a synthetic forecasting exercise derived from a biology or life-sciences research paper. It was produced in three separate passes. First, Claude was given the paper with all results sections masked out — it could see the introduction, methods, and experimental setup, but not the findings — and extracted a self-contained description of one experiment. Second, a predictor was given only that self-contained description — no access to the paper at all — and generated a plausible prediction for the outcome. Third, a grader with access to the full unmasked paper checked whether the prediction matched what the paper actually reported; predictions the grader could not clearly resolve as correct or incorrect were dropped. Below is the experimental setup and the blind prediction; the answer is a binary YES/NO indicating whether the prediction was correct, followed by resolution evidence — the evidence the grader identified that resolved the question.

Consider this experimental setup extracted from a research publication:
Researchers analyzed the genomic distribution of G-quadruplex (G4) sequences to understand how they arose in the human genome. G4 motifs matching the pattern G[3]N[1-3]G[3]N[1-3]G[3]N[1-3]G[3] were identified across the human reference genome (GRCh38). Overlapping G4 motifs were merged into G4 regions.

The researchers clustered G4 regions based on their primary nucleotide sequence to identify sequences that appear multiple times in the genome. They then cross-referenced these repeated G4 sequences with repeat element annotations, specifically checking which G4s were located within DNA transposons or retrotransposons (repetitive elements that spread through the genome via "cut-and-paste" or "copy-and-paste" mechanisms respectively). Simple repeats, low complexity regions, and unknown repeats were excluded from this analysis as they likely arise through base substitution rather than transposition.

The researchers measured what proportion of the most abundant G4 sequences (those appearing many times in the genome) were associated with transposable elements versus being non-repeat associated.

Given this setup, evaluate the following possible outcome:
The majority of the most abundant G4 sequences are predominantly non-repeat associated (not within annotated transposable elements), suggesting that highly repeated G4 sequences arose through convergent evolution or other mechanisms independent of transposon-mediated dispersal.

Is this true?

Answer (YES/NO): YES